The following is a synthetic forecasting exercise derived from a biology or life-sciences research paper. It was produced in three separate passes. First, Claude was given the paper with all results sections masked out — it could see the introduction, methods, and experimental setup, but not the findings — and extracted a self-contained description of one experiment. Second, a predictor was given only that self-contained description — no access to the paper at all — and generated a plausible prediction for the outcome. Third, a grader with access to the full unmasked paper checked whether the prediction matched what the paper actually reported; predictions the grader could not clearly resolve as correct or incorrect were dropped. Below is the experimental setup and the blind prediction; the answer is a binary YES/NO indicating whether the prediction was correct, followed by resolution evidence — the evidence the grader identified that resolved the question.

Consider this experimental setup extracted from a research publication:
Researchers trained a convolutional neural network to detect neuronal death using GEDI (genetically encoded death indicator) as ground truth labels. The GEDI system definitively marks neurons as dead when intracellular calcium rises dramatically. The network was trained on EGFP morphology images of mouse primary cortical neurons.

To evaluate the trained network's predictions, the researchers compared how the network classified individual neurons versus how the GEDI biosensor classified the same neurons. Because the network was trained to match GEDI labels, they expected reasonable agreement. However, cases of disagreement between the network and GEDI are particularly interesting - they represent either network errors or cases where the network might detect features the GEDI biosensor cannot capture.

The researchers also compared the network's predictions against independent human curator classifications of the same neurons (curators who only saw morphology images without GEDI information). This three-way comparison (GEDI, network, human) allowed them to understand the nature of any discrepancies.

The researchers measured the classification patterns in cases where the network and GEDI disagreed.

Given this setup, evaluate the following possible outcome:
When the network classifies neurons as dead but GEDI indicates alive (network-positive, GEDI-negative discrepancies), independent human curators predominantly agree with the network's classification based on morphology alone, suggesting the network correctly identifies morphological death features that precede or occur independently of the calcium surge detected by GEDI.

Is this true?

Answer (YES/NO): YES